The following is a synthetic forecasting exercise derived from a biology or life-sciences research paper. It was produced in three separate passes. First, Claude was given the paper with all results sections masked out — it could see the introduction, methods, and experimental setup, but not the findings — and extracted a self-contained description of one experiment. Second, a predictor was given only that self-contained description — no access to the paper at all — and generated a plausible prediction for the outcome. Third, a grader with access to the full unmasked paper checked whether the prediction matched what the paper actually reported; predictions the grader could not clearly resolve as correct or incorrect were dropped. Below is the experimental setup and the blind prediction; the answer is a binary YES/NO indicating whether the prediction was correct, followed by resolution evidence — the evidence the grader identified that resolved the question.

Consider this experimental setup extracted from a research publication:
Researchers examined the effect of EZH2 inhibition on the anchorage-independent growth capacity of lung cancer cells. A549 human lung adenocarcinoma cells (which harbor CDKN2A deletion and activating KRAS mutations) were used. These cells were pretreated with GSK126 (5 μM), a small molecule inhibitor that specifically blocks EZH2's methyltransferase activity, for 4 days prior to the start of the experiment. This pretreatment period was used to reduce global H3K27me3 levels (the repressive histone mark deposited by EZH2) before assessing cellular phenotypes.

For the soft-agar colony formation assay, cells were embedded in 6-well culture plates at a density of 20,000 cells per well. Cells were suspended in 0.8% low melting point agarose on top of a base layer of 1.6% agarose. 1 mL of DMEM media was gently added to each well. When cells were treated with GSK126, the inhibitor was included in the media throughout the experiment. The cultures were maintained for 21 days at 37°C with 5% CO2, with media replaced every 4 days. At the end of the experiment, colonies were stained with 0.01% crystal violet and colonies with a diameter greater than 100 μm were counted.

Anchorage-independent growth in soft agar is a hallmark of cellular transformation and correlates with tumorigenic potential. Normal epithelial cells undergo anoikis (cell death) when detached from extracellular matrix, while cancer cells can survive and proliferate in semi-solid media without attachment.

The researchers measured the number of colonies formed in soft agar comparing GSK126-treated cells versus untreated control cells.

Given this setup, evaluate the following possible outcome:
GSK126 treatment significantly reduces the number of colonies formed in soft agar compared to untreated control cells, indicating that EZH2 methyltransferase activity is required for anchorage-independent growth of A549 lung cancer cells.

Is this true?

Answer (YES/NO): YES